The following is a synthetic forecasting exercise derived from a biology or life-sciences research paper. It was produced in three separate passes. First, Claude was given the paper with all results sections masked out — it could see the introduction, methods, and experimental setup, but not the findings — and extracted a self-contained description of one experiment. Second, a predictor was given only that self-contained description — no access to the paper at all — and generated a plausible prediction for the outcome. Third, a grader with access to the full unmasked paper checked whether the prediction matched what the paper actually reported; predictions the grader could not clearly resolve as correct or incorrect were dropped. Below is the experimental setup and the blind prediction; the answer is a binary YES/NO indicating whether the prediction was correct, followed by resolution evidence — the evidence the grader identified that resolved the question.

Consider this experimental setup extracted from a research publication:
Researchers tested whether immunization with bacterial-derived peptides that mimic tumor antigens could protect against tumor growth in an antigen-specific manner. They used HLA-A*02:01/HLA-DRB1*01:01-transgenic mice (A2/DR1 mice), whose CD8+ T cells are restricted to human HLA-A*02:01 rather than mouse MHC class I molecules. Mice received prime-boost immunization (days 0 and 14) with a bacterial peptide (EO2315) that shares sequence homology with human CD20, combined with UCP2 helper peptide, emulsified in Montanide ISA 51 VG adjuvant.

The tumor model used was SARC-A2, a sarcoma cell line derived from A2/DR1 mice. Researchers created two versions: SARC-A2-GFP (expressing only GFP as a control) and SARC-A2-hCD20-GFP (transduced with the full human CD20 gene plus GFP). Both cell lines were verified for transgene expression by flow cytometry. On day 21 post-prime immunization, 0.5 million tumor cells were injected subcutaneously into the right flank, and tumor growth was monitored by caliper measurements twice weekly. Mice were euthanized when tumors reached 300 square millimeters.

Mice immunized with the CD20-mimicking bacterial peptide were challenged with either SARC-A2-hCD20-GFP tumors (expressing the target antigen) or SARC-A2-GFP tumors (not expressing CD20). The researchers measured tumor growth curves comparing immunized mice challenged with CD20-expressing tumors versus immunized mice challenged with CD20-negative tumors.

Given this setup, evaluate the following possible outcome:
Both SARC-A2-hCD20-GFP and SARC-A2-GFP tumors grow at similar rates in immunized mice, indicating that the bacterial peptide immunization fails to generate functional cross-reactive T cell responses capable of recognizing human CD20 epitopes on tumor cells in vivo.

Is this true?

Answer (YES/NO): NO